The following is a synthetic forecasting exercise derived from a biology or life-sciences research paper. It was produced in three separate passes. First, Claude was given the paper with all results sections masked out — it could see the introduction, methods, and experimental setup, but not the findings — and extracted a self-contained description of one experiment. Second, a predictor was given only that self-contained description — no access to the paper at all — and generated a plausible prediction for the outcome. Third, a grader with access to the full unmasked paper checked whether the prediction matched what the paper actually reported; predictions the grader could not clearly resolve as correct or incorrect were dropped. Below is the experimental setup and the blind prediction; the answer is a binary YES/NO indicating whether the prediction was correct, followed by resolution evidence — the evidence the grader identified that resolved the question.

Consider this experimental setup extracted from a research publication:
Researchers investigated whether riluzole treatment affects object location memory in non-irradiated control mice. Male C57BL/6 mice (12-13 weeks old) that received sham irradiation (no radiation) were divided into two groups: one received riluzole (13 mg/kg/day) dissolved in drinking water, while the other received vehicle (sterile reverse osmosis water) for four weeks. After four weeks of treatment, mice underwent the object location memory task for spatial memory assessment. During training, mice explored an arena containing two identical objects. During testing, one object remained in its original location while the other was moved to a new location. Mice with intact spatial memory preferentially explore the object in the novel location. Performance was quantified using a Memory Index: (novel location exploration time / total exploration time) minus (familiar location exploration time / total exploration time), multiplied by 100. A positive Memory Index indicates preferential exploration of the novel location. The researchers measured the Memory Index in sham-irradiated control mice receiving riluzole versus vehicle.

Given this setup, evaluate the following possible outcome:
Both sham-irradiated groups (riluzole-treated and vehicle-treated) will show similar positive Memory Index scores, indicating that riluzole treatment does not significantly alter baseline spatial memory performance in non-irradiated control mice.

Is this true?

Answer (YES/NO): YES